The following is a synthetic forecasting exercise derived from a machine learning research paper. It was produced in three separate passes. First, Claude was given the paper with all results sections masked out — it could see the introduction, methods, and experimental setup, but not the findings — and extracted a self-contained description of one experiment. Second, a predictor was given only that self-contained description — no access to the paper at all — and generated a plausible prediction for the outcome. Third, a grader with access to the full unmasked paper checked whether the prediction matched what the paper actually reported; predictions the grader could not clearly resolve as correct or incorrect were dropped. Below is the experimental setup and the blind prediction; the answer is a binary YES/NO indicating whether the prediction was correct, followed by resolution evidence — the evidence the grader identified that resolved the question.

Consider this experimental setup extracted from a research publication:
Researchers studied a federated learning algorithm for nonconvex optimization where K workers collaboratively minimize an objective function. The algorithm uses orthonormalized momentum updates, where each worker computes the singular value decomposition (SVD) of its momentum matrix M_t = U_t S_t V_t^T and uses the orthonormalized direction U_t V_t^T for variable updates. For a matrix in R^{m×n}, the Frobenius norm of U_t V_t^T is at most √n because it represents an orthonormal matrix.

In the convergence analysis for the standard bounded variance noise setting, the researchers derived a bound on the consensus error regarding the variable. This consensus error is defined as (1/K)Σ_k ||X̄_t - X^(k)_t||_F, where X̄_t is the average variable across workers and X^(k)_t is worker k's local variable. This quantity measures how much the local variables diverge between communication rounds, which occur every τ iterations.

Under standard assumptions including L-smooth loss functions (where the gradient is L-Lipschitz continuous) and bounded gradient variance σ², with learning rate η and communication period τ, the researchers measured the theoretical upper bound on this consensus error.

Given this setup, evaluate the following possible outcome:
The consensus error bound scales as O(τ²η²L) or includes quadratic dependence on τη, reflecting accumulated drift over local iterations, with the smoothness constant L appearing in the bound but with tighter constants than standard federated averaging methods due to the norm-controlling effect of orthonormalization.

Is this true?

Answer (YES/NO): NO